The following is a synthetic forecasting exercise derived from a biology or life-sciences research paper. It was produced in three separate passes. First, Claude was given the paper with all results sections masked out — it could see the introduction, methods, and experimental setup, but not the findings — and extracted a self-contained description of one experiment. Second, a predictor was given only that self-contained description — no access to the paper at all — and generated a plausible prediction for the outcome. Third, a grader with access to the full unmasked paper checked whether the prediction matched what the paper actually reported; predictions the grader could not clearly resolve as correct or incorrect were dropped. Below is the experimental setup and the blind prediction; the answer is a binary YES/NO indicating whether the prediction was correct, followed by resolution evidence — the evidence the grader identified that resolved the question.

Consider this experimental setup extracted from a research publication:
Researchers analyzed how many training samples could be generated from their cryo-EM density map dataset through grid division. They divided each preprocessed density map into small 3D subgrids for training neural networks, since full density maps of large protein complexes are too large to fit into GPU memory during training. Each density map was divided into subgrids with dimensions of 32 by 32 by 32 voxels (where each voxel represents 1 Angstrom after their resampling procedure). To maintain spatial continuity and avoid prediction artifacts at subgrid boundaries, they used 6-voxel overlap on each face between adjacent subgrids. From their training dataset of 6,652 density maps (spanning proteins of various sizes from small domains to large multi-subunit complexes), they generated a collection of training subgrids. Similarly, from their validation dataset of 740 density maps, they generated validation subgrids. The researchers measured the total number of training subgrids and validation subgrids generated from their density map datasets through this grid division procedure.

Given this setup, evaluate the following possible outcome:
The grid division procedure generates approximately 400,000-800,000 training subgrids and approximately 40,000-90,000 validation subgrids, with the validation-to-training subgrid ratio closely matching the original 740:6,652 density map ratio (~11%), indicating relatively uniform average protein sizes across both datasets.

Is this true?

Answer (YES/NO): NO